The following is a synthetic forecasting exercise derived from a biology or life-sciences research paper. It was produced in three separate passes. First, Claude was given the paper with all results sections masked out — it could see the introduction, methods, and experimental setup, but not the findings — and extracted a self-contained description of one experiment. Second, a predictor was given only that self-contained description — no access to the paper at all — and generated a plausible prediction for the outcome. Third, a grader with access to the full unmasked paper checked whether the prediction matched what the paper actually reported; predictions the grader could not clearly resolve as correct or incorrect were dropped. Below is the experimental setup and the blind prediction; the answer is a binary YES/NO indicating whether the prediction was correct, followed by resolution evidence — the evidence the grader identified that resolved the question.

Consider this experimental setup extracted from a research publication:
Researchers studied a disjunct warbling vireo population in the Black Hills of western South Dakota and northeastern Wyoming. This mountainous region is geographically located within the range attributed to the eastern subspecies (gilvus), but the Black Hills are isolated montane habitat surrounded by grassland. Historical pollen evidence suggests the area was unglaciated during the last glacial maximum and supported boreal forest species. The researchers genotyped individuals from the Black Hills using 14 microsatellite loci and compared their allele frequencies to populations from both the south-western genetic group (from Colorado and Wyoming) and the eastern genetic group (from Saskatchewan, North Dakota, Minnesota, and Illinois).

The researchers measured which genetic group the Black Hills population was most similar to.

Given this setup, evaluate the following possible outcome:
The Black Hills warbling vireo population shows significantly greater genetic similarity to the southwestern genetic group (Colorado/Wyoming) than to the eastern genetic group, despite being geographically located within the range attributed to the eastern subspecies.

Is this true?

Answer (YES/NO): YES